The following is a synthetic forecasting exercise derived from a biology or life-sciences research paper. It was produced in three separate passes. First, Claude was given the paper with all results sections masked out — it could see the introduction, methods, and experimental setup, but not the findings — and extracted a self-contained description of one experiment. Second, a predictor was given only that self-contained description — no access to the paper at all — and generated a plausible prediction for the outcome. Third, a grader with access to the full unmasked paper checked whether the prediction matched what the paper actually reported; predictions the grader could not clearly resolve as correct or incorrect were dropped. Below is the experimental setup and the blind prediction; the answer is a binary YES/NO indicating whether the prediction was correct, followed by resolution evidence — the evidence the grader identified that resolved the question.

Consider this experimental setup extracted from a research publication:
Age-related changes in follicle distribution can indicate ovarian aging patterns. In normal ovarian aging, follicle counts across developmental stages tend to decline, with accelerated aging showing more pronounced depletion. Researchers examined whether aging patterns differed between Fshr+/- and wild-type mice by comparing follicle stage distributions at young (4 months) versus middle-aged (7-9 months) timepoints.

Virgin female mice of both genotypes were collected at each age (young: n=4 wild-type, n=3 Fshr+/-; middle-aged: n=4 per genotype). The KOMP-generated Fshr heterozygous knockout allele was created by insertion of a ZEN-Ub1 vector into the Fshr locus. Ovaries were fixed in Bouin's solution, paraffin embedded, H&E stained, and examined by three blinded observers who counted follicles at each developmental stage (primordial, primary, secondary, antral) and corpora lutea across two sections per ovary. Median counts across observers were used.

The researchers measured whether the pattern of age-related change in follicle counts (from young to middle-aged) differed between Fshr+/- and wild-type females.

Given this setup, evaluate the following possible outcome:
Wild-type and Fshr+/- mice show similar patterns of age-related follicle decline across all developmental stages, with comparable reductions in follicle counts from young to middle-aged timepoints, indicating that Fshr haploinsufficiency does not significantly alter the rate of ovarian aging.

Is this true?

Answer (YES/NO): YES